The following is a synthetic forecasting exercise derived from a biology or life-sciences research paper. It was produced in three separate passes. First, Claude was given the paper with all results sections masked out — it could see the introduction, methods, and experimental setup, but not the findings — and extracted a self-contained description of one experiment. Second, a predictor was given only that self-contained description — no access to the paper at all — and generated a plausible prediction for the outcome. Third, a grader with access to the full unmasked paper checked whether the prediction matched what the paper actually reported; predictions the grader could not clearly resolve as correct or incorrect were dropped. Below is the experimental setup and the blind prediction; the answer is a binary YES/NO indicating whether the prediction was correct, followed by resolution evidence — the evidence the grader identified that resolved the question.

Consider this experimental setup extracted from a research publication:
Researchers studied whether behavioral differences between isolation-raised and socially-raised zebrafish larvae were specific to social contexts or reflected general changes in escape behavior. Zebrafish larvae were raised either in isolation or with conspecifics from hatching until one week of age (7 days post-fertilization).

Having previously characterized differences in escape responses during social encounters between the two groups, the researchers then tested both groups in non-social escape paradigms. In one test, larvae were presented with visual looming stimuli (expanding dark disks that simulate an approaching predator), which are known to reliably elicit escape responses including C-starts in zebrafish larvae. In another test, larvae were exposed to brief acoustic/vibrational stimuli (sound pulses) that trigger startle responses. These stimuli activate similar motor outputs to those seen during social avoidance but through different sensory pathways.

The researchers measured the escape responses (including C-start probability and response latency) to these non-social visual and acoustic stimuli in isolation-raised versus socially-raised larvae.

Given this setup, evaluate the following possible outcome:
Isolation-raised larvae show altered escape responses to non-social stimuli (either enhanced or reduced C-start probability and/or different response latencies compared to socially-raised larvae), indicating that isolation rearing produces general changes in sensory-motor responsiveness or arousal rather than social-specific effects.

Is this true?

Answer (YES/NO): NO